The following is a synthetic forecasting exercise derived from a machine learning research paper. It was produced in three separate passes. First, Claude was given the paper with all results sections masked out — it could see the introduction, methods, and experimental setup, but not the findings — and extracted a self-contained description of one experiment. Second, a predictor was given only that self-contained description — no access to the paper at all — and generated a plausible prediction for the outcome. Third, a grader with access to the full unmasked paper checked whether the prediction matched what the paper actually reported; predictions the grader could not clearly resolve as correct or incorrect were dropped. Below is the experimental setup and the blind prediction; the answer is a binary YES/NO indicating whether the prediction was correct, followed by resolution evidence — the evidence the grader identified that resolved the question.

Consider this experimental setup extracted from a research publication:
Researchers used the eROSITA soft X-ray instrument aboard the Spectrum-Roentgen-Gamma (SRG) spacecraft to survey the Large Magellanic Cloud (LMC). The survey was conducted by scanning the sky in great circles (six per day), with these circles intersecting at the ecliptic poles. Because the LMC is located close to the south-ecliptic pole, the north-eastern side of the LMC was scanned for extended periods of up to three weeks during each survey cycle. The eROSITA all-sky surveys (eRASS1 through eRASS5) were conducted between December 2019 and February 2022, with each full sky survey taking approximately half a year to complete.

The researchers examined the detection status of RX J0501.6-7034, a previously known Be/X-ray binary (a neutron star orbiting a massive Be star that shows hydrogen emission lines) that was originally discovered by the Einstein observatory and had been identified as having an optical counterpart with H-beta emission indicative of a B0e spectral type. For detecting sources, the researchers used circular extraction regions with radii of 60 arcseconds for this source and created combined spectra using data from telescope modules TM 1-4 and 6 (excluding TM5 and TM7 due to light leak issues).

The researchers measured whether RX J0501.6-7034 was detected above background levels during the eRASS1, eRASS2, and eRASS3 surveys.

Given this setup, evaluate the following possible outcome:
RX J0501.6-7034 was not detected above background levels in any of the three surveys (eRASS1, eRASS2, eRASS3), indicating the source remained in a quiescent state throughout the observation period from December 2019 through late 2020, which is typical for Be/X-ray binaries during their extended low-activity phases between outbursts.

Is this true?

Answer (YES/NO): NO